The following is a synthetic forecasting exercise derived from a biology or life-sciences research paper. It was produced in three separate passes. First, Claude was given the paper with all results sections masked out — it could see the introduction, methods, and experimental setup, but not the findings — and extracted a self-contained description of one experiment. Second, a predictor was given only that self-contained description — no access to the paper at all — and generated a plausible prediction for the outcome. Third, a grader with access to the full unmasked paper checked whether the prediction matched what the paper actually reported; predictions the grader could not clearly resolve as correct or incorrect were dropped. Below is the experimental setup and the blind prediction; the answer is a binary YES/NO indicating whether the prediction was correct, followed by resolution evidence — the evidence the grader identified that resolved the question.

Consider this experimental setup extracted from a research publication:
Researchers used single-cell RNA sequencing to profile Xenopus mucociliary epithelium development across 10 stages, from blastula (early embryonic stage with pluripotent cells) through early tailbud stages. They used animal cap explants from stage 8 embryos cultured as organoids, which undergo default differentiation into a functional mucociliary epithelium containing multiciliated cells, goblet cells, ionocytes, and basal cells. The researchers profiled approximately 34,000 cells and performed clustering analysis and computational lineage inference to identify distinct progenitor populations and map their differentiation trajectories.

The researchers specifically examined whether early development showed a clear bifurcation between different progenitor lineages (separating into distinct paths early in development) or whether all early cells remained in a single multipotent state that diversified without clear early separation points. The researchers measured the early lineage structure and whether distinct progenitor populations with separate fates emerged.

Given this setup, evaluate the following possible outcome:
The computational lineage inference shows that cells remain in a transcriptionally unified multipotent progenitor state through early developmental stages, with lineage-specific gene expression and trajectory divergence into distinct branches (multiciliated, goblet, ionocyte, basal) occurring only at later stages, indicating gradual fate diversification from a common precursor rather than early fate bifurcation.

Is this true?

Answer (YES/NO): NO